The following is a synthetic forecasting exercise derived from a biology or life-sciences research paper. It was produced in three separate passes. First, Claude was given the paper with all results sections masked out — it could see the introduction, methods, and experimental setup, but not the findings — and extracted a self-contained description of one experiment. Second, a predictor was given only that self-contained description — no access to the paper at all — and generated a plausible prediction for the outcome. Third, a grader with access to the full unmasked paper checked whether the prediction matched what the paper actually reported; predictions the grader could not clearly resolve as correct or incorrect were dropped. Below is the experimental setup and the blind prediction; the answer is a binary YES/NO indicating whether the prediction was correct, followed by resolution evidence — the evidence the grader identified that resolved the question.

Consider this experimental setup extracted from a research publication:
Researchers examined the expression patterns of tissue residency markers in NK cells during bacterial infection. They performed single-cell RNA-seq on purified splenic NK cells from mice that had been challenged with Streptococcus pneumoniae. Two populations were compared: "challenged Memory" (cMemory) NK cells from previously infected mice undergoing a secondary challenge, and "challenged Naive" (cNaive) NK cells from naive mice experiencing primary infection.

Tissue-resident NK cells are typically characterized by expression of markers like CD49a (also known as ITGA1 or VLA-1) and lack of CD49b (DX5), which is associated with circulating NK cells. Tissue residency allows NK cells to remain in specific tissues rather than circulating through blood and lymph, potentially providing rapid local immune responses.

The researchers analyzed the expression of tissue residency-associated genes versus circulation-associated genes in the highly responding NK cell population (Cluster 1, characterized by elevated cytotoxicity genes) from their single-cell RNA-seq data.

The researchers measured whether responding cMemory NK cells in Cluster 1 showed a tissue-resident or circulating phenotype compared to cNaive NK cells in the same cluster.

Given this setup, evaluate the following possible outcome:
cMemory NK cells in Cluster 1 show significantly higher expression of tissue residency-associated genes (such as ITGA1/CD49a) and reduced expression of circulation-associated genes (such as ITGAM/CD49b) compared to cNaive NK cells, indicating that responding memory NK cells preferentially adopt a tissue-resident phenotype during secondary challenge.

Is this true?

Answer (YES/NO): NO